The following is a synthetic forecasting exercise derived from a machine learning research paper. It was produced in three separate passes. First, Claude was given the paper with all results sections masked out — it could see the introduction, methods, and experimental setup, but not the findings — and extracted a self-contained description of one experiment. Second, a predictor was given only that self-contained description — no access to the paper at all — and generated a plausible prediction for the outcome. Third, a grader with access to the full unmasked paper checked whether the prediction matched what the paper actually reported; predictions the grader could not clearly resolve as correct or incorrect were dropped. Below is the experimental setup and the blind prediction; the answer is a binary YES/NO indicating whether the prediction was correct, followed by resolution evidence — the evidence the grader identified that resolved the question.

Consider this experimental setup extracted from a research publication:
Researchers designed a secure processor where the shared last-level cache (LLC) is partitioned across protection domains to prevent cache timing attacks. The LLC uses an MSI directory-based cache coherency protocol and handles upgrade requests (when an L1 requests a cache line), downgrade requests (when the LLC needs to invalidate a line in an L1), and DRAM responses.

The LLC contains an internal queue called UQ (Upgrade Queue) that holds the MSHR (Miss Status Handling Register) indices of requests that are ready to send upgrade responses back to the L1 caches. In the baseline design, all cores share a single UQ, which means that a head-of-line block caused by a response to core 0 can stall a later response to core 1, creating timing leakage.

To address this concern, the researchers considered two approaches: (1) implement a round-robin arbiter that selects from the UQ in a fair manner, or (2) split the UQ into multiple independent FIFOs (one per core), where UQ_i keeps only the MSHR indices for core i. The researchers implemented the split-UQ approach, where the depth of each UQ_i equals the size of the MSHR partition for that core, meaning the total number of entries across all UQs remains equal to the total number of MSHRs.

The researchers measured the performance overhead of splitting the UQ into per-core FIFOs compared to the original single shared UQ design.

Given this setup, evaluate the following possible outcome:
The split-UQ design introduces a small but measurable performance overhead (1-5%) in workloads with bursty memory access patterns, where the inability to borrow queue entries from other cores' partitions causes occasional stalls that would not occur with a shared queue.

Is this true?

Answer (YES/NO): NO